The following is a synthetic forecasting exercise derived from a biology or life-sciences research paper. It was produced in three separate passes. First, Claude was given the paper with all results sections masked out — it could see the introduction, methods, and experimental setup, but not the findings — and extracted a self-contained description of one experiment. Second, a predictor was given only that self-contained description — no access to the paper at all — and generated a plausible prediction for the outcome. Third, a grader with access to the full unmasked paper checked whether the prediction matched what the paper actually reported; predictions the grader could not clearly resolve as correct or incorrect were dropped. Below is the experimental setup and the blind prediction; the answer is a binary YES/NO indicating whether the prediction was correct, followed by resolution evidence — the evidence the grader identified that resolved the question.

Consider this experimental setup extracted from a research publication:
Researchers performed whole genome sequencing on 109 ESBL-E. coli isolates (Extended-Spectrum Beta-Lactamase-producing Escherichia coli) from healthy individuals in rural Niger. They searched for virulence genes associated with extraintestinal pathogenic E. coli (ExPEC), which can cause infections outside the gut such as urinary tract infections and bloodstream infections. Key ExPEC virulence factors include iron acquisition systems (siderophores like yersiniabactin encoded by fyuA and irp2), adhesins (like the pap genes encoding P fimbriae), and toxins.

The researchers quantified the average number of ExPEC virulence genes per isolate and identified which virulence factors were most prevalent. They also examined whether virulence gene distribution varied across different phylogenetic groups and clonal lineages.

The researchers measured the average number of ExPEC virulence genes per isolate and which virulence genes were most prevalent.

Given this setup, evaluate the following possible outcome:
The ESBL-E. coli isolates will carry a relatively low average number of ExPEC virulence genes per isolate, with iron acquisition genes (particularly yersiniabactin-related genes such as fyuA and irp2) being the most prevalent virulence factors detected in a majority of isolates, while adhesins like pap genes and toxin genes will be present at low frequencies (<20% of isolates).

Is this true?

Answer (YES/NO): NO